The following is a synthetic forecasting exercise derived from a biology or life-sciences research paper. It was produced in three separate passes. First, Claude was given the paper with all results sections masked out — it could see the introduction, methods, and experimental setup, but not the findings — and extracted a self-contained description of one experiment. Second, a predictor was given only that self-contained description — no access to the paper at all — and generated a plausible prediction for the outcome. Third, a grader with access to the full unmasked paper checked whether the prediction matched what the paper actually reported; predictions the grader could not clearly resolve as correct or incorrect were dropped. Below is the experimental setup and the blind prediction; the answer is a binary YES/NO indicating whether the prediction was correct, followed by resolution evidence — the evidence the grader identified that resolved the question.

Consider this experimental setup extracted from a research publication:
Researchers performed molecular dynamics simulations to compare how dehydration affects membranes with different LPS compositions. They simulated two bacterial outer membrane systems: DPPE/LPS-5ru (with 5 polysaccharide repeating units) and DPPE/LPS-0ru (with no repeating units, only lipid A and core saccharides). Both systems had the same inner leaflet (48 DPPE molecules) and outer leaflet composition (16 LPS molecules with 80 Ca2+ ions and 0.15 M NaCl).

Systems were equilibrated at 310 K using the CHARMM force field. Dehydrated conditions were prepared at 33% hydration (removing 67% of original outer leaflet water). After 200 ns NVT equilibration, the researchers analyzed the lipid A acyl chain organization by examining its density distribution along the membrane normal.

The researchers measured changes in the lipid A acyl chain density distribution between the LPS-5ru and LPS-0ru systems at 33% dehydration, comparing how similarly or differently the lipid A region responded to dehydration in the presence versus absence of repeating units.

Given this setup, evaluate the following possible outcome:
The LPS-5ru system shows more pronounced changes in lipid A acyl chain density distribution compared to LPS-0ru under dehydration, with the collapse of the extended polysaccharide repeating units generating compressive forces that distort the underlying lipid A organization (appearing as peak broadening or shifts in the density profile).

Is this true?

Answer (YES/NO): NO